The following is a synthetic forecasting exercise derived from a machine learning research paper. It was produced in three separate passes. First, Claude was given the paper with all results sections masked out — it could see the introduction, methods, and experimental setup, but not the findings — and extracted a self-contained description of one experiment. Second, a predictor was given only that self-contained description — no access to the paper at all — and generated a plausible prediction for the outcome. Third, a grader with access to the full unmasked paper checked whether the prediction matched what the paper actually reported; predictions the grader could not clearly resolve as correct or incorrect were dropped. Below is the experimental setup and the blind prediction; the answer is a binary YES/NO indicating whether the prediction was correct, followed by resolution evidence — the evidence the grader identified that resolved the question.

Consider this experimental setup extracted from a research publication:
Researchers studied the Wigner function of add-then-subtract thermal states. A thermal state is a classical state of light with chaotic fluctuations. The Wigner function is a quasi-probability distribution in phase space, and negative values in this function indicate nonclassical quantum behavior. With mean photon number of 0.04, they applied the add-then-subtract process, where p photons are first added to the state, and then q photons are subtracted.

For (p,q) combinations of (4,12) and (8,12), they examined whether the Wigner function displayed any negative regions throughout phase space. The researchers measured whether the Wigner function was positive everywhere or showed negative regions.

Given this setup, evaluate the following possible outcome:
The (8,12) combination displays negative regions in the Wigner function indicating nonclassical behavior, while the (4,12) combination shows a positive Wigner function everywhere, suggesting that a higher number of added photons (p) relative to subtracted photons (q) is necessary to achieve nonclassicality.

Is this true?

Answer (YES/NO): NO